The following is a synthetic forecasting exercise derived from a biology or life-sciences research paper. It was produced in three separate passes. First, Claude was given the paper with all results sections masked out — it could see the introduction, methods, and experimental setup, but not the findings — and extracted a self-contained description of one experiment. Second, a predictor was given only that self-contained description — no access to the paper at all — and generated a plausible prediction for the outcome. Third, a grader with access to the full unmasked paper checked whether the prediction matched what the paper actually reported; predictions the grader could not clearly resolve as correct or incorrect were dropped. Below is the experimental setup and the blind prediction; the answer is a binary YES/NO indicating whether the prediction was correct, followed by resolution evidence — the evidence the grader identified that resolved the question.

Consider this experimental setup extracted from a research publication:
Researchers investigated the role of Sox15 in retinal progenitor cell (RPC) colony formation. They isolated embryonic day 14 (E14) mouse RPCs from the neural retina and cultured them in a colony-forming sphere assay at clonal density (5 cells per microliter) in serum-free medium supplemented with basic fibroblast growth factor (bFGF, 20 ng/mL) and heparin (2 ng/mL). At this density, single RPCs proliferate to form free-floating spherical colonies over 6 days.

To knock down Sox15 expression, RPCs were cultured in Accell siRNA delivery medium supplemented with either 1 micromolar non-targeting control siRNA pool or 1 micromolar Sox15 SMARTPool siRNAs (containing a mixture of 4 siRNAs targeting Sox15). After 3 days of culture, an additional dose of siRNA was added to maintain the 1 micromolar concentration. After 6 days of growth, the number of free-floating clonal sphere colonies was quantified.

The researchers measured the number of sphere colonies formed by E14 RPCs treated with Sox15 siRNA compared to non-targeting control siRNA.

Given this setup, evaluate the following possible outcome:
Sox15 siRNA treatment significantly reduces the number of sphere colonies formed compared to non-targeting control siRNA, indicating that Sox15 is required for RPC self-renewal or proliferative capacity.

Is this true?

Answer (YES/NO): YES